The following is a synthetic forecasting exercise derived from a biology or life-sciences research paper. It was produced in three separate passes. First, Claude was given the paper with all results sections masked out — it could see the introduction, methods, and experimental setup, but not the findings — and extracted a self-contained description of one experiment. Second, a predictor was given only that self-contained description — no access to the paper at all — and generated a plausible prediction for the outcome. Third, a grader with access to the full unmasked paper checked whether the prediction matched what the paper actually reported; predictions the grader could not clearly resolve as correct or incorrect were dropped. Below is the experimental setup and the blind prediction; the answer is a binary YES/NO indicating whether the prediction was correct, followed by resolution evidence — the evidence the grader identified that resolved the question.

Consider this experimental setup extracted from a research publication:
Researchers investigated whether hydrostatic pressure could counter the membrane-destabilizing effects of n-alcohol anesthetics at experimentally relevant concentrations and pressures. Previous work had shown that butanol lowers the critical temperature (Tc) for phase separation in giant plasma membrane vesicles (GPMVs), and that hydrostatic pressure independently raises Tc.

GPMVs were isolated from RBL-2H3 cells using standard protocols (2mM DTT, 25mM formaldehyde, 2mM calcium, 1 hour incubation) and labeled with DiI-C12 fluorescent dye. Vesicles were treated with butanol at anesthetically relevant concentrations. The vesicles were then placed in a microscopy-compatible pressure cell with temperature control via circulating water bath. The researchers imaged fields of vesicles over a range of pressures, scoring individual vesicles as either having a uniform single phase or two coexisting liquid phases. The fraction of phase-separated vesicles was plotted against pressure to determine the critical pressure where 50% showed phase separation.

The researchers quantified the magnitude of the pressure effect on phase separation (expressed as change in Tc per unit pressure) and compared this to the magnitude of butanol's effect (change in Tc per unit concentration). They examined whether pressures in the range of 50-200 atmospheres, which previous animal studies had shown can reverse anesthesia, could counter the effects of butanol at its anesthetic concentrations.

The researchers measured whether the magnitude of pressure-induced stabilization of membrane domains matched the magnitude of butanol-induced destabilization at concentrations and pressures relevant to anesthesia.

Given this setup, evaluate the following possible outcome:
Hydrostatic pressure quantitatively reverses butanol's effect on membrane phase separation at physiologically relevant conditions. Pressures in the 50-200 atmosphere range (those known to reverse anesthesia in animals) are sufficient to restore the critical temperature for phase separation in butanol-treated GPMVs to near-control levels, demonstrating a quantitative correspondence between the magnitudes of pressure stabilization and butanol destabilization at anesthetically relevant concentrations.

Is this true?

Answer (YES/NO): NO